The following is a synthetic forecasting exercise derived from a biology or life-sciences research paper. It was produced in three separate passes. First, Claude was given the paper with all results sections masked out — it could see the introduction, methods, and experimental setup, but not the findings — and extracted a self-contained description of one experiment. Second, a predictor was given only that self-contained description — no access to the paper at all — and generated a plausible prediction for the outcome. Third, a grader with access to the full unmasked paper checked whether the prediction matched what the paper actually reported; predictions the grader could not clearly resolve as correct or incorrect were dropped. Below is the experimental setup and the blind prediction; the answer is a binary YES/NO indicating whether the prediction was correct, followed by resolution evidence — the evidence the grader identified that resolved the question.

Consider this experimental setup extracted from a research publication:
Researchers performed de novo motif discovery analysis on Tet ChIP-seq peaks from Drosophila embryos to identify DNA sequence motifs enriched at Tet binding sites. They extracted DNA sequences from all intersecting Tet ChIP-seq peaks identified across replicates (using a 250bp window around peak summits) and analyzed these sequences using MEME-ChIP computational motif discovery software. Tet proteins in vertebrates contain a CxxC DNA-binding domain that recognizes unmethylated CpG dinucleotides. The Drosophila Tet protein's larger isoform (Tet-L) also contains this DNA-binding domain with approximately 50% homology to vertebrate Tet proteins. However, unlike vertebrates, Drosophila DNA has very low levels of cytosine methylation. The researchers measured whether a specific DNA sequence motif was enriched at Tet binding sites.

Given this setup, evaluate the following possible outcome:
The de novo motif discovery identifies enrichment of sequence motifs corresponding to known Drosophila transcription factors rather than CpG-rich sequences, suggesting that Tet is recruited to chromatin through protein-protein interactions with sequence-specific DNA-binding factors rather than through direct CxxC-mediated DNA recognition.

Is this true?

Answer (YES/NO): NO